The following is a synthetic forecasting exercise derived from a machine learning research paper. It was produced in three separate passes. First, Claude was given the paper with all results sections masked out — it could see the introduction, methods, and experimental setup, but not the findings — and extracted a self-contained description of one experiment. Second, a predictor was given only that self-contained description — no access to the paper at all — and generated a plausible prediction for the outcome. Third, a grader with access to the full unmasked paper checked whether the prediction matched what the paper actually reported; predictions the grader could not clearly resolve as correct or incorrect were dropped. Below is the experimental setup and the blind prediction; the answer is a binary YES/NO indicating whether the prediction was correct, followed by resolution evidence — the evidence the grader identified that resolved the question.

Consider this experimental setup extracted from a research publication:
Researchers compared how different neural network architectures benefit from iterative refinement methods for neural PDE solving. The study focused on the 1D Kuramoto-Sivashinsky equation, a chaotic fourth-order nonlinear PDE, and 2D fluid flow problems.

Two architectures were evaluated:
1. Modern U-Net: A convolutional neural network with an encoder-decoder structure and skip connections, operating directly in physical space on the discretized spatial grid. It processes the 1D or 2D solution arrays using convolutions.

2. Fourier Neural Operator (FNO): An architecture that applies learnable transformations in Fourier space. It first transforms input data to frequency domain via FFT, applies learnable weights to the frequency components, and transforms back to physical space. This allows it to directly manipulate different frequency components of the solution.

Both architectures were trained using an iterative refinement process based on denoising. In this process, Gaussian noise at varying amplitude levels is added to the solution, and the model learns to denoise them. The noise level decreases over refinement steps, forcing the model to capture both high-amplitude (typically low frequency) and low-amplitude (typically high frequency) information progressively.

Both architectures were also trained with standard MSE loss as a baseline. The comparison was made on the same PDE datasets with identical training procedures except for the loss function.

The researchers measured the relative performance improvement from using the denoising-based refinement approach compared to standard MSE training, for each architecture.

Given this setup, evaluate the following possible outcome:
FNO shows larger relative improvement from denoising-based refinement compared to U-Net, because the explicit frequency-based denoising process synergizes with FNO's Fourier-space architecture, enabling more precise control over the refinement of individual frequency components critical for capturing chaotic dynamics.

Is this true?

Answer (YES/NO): NO